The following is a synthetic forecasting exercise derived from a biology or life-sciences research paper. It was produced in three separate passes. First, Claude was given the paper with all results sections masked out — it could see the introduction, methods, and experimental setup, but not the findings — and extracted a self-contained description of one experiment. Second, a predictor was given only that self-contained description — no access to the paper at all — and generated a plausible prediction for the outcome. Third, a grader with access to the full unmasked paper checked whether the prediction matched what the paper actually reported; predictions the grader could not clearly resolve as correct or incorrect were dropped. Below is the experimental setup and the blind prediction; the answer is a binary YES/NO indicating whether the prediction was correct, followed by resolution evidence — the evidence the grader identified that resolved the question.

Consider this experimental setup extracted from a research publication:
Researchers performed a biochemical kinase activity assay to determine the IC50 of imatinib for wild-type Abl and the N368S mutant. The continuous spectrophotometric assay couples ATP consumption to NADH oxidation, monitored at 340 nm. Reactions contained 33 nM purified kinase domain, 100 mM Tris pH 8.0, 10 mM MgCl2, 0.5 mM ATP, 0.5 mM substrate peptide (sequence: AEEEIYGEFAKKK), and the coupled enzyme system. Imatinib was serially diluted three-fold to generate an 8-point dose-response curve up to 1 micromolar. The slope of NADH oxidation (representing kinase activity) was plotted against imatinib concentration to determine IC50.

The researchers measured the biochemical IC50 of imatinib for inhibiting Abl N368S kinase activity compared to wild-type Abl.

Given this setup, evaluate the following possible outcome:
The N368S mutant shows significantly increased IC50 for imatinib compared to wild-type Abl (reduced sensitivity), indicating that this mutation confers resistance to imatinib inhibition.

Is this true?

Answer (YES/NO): NO